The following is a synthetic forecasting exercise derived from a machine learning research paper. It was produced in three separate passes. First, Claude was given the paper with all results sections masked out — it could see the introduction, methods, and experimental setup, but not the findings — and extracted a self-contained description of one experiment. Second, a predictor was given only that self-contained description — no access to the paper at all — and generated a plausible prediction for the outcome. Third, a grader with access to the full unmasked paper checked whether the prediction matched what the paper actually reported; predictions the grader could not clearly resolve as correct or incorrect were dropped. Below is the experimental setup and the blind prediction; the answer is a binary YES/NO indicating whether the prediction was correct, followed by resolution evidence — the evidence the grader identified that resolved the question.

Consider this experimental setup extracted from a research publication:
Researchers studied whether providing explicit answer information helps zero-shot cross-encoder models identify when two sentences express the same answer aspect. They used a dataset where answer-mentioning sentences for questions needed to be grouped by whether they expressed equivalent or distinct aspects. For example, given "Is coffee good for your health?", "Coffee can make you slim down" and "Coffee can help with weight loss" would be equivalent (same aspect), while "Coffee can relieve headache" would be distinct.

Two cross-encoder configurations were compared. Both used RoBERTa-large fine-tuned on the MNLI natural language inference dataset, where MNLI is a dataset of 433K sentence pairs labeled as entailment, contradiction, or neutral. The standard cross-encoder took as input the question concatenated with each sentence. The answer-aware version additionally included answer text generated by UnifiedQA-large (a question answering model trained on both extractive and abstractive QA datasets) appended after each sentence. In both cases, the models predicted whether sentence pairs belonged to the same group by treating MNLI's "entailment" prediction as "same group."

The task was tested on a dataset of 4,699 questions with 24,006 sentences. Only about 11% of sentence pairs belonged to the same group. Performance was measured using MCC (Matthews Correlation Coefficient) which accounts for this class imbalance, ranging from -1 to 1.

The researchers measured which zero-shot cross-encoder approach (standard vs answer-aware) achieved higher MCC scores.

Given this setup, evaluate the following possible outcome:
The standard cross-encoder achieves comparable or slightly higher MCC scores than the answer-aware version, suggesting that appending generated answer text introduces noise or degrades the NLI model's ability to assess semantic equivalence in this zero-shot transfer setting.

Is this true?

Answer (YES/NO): NO